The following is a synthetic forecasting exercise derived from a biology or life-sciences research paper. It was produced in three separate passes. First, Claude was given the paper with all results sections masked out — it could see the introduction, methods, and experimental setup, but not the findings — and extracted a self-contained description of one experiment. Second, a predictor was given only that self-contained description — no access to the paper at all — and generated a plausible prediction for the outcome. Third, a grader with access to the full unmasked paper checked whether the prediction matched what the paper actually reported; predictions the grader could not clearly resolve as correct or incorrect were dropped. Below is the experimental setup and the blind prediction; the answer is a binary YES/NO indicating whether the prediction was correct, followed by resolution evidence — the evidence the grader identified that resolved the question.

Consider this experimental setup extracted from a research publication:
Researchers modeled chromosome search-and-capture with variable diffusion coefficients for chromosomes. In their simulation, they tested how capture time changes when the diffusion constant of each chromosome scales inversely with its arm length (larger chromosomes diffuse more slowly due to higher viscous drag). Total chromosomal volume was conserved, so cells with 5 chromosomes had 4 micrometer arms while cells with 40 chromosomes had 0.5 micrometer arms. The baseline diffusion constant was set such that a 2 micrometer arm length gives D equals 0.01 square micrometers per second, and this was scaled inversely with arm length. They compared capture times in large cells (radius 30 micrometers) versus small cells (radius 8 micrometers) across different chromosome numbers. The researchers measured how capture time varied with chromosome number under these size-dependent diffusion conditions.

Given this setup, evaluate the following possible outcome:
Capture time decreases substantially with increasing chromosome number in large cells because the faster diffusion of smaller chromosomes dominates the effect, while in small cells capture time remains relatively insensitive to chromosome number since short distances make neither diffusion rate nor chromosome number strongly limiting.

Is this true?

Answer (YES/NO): YES